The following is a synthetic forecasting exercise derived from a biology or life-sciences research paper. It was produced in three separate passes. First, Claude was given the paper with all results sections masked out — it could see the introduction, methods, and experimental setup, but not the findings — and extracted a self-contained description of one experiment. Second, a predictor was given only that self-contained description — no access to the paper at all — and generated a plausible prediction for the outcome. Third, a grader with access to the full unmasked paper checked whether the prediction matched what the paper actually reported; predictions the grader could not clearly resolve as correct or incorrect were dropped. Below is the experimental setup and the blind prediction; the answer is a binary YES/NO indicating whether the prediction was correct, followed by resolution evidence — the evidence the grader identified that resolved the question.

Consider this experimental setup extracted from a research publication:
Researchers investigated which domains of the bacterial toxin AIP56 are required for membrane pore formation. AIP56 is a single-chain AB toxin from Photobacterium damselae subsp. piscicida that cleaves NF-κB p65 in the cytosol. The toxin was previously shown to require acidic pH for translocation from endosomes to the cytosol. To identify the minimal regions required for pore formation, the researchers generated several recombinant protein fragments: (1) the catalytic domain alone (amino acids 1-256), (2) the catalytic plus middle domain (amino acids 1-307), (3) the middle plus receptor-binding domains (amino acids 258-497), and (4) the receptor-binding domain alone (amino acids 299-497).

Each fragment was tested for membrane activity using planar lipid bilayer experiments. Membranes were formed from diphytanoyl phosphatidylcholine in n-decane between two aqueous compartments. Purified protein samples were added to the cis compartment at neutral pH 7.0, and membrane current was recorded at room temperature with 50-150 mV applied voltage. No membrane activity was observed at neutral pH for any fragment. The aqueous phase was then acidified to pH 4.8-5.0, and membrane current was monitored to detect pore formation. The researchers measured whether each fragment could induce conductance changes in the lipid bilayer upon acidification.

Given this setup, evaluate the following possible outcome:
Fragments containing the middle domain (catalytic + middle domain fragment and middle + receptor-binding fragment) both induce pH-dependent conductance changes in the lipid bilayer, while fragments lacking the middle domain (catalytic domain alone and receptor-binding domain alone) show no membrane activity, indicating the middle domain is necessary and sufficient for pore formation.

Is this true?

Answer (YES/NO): NO